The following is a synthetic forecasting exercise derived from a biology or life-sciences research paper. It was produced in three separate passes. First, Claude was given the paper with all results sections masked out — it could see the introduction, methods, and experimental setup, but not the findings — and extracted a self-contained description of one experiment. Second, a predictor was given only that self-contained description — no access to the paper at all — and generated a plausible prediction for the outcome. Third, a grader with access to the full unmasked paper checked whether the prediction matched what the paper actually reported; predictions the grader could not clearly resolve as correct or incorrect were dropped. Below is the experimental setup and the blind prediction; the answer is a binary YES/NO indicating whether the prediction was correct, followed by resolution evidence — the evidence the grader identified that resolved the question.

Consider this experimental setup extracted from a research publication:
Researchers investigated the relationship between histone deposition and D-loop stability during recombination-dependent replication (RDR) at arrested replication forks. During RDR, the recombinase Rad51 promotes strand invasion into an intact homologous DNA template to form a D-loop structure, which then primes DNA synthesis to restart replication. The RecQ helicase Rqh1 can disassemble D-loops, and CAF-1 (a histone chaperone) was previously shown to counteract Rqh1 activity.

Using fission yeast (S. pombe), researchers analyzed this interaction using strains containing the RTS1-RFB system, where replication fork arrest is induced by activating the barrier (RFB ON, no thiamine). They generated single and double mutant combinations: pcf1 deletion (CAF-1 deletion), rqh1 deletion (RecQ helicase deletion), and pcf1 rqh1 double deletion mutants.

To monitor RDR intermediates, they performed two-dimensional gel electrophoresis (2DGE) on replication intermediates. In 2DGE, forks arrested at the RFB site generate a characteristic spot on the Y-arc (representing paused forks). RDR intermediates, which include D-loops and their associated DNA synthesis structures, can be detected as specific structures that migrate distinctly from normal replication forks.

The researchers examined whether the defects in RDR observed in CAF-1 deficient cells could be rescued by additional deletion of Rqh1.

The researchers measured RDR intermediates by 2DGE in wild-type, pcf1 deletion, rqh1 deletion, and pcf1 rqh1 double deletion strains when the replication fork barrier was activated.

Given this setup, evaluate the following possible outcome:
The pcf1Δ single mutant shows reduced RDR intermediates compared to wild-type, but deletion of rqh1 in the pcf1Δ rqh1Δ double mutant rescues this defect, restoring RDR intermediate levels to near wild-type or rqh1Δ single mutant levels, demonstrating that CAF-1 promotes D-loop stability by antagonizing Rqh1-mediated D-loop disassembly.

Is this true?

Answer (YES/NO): YES